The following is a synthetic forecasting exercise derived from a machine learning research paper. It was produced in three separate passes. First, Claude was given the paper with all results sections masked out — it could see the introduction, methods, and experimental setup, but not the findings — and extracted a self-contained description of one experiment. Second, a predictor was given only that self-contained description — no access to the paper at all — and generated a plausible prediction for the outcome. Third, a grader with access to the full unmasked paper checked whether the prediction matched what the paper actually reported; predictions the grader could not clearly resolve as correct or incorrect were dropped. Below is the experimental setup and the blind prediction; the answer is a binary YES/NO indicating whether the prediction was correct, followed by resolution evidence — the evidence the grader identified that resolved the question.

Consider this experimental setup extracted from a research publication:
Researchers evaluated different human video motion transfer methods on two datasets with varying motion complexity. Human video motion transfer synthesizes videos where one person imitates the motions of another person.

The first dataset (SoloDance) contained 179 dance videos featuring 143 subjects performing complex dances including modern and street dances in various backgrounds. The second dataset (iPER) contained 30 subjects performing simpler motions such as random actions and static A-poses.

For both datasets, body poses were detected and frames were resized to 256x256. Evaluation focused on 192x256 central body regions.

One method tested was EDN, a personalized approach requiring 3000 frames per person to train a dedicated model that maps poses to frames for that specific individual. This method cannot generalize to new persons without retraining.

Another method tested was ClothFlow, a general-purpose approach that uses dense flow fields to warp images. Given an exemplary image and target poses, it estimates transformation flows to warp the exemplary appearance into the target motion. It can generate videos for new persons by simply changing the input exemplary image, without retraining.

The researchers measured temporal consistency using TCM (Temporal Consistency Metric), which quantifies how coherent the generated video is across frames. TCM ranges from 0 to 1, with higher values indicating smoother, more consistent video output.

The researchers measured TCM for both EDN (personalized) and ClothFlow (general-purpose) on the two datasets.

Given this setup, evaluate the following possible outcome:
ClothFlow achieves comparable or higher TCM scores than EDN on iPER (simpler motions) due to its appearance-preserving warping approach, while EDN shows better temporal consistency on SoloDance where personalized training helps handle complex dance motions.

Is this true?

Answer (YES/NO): YES